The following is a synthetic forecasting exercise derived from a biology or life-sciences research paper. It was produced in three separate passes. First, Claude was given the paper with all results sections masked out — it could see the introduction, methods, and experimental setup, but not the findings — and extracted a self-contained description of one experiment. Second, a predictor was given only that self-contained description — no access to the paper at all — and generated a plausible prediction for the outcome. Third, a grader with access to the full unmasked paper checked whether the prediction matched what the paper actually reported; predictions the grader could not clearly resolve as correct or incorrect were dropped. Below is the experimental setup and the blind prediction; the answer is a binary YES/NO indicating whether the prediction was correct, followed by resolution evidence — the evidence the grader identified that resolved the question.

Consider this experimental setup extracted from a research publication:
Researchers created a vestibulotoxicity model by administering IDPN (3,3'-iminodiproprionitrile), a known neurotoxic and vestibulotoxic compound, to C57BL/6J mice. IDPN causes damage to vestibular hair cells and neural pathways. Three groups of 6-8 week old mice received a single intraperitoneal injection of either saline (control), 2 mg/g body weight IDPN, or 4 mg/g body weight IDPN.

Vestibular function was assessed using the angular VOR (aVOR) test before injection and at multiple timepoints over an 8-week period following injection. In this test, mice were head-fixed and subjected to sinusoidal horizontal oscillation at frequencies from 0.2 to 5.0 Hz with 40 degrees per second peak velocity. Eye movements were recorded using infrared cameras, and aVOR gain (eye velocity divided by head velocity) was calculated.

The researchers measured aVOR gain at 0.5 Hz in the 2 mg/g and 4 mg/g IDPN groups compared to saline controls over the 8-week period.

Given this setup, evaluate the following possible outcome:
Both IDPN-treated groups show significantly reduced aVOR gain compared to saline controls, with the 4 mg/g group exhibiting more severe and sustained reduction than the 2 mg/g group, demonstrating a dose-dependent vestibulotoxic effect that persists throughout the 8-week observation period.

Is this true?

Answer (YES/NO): NO